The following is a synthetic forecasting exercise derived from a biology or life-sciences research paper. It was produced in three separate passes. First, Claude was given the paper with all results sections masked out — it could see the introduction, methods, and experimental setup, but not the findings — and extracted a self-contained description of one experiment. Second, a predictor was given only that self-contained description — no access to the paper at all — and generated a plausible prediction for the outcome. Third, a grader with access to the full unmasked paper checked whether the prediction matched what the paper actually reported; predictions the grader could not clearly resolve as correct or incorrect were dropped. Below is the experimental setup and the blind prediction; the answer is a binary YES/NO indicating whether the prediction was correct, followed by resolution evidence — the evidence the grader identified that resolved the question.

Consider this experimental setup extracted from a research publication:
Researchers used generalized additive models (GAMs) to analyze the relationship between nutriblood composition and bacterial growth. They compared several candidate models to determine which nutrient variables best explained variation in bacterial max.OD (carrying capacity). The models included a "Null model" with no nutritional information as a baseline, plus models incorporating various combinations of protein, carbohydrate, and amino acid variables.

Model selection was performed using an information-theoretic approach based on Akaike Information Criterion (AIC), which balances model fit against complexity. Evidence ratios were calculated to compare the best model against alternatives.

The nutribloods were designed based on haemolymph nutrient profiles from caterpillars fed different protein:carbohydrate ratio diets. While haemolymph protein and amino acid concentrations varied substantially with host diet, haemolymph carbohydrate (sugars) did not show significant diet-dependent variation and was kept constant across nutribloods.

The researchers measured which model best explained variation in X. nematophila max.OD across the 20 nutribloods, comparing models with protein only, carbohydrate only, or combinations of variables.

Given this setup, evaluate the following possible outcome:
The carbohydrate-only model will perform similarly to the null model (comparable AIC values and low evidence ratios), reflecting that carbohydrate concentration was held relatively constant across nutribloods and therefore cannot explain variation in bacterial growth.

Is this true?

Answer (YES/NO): NO